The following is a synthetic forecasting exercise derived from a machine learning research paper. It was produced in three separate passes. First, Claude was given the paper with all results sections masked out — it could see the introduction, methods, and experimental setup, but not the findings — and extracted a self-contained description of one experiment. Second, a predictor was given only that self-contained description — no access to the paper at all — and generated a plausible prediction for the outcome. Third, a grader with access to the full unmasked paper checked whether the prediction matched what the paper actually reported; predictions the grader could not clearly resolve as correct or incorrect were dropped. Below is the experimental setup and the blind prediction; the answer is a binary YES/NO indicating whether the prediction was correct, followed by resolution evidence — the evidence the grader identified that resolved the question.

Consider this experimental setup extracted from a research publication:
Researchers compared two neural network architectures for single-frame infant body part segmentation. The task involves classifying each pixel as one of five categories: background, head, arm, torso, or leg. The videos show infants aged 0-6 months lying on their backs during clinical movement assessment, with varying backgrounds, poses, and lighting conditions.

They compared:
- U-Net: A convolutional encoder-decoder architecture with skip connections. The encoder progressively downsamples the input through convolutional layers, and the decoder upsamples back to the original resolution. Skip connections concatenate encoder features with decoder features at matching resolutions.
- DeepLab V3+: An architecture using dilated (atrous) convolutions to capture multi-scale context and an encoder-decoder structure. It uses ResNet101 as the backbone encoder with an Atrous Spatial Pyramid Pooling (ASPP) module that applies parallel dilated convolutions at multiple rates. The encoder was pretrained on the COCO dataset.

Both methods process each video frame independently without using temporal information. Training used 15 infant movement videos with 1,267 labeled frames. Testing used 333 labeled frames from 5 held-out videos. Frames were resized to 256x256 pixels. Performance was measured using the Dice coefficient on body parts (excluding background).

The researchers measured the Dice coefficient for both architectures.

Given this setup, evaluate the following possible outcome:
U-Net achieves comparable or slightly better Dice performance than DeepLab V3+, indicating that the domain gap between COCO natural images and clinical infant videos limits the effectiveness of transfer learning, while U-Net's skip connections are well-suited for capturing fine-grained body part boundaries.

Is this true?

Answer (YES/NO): NO